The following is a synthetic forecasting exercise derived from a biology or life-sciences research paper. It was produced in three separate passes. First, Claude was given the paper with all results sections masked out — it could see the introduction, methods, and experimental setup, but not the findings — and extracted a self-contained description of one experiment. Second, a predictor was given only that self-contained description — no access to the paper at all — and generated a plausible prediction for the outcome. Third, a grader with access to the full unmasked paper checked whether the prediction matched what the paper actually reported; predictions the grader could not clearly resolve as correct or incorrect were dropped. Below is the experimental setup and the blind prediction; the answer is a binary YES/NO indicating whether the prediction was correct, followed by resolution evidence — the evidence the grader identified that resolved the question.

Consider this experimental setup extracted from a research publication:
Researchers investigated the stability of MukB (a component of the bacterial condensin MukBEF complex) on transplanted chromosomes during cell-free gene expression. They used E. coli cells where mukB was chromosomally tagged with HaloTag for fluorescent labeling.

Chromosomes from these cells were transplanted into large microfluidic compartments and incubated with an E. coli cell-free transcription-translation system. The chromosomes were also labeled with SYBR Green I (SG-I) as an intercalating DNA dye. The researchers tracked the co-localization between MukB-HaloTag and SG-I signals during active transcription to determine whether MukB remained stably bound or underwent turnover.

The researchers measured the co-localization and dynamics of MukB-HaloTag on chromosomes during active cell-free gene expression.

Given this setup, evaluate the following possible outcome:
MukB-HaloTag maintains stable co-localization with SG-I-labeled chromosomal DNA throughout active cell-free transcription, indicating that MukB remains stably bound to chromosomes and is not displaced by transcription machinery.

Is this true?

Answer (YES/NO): YES